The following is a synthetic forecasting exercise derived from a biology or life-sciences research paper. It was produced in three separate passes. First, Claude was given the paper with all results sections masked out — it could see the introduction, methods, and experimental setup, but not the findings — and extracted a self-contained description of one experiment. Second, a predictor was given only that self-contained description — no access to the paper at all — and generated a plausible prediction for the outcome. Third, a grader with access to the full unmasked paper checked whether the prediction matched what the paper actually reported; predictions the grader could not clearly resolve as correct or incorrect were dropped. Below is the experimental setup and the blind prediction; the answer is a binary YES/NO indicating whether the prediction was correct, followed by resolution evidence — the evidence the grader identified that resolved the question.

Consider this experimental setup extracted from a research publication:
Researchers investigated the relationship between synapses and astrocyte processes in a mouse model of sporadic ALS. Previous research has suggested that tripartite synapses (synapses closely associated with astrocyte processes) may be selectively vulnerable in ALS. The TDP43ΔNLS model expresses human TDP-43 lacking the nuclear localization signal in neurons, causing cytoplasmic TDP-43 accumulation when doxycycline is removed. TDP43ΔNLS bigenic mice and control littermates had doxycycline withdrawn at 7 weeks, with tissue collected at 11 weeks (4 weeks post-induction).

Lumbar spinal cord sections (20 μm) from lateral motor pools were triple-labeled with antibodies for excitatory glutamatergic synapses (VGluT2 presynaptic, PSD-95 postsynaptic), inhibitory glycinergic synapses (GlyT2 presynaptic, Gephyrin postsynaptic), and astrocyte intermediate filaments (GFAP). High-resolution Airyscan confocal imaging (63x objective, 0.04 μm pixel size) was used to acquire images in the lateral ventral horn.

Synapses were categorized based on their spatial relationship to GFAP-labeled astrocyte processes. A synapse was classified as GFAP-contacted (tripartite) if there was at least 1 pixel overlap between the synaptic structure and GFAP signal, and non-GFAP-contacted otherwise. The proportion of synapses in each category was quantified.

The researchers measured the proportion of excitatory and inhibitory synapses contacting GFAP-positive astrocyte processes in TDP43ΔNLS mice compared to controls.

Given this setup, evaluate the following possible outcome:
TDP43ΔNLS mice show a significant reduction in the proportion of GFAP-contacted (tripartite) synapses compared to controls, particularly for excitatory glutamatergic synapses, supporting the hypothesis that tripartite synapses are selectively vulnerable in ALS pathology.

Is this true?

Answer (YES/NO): NO